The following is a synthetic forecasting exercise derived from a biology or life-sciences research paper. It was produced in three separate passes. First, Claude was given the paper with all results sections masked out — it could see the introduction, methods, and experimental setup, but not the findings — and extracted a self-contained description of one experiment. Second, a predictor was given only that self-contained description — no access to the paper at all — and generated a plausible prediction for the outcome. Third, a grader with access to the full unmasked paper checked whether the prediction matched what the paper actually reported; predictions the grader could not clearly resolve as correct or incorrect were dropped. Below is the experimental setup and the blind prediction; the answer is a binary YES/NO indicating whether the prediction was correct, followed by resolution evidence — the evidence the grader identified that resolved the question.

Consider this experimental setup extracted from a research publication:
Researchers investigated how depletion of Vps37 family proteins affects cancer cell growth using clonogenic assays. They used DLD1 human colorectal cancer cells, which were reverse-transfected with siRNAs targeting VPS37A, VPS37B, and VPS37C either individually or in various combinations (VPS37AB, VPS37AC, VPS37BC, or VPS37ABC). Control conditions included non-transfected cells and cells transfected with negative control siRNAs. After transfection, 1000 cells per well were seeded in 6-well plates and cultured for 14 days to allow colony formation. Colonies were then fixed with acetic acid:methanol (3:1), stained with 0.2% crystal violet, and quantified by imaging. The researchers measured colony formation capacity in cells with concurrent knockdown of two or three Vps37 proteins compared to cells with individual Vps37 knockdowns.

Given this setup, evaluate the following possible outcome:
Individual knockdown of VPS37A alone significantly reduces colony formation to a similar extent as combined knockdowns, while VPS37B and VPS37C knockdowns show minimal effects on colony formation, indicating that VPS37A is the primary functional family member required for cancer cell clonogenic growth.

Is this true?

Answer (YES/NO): YES